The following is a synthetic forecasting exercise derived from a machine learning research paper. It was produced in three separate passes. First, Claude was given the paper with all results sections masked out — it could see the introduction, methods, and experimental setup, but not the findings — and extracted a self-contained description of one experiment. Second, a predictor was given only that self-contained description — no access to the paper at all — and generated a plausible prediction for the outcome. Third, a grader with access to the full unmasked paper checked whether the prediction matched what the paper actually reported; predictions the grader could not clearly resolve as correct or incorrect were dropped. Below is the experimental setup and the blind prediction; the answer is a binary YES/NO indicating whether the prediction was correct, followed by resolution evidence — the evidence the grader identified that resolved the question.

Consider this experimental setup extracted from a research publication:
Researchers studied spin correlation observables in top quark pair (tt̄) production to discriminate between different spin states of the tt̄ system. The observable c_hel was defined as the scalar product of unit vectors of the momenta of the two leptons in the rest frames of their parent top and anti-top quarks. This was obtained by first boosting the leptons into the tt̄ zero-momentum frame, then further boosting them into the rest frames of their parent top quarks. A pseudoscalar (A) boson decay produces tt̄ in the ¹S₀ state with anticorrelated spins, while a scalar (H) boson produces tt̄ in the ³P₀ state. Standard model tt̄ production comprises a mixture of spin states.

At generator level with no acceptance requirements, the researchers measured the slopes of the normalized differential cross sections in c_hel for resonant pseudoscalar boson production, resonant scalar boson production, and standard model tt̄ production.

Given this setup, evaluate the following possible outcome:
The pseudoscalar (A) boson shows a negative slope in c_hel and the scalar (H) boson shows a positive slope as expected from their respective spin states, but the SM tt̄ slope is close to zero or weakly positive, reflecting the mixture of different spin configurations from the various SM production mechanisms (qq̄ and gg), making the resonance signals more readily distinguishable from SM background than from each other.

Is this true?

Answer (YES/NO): NO